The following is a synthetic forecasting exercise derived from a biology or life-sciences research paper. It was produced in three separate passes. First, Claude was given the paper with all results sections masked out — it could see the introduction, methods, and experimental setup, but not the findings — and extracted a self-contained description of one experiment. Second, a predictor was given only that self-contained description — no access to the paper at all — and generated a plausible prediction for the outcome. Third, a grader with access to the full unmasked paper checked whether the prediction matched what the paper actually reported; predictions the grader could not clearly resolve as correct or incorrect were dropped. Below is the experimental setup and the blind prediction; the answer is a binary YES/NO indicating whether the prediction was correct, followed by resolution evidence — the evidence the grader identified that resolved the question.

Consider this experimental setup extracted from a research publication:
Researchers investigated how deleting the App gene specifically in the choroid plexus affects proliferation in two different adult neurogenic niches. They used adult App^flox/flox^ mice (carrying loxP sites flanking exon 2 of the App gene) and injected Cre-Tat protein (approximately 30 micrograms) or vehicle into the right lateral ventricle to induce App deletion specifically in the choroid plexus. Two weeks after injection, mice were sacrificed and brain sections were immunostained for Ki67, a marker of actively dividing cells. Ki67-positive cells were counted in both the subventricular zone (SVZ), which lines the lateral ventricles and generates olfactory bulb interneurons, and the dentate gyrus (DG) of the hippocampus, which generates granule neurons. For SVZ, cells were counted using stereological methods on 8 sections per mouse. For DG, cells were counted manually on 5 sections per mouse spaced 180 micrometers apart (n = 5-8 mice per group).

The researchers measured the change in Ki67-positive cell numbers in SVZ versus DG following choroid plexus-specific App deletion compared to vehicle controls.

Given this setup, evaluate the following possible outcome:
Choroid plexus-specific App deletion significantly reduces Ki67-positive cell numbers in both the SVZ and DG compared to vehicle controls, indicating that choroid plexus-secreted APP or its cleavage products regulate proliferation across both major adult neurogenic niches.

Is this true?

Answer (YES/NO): NO